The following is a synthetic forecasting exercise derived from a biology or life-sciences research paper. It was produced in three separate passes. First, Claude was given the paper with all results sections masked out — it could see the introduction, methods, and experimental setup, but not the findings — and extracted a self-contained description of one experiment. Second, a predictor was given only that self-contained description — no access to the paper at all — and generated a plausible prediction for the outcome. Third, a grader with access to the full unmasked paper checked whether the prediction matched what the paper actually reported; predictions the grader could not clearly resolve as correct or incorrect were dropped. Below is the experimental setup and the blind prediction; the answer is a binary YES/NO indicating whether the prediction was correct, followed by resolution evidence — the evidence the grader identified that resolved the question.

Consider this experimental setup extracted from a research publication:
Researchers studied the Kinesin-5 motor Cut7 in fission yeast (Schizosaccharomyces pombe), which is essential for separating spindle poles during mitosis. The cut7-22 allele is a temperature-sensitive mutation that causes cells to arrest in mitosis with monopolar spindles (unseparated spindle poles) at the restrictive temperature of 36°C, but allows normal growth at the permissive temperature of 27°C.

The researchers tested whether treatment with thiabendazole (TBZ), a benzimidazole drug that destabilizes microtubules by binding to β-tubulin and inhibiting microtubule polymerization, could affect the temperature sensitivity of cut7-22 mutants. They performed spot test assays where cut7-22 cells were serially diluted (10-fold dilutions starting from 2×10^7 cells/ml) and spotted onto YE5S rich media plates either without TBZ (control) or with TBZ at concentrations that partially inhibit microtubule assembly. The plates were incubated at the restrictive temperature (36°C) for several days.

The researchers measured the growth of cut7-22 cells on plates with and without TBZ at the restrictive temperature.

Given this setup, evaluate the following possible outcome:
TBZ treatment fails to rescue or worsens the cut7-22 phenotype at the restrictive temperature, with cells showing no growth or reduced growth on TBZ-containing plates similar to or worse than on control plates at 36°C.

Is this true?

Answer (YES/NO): NO